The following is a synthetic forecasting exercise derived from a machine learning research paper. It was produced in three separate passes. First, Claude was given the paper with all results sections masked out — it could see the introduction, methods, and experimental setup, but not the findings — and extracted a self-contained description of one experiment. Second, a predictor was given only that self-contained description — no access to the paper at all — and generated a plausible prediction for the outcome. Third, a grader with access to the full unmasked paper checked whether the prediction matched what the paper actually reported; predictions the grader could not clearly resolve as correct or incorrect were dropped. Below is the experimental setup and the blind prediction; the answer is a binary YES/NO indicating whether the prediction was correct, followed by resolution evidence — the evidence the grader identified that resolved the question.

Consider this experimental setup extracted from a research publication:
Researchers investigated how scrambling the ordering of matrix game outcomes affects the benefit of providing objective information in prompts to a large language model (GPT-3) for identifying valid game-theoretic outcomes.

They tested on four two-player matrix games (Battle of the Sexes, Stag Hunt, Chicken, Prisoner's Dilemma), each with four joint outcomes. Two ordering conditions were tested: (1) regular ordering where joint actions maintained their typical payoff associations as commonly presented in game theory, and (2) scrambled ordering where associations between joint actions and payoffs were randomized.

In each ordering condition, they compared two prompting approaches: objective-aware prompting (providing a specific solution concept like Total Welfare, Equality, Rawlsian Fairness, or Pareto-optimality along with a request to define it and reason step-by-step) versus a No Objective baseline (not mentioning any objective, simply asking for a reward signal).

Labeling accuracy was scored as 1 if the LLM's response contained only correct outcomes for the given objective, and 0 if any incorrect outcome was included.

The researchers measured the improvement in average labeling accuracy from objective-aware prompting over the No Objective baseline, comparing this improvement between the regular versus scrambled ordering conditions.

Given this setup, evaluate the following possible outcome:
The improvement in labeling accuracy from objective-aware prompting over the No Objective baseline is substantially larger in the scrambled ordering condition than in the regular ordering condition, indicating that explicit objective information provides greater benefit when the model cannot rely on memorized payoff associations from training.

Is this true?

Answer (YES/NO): NO